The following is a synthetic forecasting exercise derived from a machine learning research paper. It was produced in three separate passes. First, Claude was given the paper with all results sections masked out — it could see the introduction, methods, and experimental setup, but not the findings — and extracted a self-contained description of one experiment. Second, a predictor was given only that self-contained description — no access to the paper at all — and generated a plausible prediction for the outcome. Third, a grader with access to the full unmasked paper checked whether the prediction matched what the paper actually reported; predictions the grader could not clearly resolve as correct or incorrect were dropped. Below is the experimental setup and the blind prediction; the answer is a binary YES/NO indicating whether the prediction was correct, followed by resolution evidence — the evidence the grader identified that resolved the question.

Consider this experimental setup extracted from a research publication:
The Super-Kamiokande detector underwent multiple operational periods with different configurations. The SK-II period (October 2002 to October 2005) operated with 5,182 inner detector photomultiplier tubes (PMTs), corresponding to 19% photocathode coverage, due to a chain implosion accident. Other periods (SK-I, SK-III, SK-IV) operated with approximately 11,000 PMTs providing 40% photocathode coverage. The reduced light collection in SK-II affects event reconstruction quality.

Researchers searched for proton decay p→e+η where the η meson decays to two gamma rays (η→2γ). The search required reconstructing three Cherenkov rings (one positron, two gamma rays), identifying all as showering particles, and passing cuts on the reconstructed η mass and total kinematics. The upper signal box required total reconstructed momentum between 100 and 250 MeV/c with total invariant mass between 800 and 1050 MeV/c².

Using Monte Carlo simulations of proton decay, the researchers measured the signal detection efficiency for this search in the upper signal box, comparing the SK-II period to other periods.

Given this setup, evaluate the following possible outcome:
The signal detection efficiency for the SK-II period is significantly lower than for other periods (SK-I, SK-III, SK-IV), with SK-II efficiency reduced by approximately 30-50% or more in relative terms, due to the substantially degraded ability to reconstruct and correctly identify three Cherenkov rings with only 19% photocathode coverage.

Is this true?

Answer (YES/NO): NO